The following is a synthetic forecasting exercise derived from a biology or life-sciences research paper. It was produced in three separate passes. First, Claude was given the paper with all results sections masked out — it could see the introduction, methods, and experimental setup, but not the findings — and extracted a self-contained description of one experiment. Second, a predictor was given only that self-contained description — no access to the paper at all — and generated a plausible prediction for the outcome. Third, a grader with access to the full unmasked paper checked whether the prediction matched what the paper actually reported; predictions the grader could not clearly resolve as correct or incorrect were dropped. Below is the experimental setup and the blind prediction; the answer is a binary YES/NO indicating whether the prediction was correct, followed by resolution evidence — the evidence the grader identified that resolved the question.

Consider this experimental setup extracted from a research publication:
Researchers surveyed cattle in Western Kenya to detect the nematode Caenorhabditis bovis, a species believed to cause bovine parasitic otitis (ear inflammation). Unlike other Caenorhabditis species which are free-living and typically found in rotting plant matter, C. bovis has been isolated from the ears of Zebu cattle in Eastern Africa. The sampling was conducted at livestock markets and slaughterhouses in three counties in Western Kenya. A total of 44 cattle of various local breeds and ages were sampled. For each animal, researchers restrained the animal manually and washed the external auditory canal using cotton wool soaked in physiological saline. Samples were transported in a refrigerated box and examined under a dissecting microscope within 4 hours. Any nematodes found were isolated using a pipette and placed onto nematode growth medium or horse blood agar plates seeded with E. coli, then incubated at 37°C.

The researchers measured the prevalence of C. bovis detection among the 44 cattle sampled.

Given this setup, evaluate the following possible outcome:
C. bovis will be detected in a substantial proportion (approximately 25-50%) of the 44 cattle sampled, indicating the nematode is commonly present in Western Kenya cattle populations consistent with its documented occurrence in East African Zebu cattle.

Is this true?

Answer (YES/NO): NO